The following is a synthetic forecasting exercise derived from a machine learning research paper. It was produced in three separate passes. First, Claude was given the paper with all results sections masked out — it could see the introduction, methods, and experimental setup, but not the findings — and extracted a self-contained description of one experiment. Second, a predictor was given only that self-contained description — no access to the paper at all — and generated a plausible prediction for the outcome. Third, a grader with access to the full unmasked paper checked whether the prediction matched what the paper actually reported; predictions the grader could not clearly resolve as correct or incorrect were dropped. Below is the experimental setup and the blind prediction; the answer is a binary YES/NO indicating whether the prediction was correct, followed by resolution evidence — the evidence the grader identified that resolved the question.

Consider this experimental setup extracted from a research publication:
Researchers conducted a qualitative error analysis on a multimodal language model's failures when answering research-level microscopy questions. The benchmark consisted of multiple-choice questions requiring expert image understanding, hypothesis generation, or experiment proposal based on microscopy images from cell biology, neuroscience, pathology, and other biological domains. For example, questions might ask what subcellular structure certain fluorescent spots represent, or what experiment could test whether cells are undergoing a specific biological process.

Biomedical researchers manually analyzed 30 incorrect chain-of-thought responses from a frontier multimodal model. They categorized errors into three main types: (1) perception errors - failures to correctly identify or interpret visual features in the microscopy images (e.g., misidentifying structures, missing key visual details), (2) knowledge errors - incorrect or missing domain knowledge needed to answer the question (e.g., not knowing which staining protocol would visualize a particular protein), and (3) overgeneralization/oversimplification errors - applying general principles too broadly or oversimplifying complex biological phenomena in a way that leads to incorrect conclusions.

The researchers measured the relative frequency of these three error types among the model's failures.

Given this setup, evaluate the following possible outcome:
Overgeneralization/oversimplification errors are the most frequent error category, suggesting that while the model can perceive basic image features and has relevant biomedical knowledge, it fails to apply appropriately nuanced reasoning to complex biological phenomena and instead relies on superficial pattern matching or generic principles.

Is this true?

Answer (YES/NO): NO